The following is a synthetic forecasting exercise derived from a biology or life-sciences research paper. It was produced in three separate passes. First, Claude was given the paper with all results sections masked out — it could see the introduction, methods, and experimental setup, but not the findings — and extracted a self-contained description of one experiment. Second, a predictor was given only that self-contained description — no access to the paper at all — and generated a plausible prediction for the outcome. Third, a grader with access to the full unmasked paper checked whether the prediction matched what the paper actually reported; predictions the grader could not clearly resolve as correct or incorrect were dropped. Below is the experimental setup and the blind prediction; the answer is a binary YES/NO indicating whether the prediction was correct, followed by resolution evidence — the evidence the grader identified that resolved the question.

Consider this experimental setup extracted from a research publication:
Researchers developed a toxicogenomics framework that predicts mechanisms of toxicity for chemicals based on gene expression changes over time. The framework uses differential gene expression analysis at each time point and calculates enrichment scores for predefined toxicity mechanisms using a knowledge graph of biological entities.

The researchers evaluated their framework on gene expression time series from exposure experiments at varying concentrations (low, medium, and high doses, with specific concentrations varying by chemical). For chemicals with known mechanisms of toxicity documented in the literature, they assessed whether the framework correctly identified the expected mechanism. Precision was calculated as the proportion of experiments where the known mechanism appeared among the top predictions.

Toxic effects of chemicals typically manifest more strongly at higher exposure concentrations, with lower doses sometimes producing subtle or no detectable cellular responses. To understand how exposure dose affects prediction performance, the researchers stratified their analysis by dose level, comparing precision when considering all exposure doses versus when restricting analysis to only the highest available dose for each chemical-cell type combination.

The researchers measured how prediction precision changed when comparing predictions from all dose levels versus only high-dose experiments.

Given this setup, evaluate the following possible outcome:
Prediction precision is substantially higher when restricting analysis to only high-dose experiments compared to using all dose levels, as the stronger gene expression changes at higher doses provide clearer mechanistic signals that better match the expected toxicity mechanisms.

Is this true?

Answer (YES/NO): YES